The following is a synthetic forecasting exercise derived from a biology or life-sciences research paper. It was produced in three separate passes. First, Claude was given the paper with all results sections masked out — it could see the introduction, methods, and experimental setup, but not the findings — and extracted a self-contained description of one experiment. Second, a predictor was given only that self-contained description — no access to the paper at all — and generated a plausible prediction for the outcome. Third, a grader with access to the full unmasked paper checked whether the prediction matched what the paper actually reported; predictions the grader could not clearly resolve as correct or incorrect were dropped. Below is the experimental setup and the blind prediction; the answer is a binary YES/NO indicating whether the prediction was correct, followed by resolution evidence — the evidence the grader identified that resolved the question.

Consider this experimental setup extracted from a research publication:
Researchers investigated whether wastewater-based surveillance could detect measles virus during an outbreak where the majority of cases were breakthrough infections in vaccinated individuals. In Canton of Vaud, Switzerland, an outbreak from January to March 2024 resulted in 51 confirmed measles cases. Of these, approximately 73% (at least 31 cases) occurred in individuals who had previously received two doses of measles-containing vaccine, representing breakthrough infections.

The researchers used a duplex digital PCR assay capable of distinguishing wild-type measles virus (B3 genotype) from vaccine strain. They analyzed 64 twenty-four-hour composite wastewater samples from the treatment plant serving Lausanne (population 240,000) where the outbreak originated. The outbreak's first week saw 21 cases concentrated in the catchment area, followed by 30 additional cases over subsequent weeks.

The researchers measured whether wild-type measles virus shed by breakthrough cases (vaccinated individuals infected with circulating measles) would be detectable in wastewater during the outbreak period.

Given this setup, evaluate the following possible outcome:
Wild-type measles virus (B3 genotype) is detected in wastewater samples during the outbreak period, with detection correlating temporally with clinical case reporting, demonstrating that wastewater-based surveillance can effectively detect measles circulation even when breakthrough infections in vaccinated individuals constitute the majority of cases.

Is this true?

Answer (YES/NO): YES